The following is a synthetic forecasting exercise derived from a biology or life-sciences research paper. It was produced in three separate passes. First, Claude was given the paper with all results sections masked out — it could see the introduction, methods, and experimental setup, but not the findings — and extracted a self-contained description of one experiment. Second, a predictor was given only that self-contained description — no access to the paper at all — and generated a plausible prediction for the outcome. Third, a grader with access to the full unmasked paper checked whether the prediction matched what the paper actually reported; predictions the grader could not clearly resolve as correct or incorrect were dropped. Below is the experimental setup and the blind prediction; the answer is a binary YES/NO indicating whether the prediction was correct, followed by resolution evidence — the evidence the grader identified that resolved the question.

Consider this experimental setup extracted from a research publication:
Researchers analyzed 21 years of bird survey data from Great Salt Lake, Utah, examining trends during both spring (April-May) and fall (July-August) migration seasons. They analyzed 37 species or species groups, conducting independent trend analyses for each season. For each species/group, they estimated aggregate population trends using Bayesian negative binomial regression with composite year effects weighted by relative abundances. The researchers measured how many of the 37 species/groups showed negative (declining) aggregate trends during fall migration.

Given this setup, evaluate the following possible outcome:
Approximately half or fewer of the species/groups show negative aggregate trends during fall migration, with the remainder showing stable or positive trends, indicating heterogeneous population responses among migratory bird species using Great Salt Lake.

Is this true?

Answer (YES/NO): NO